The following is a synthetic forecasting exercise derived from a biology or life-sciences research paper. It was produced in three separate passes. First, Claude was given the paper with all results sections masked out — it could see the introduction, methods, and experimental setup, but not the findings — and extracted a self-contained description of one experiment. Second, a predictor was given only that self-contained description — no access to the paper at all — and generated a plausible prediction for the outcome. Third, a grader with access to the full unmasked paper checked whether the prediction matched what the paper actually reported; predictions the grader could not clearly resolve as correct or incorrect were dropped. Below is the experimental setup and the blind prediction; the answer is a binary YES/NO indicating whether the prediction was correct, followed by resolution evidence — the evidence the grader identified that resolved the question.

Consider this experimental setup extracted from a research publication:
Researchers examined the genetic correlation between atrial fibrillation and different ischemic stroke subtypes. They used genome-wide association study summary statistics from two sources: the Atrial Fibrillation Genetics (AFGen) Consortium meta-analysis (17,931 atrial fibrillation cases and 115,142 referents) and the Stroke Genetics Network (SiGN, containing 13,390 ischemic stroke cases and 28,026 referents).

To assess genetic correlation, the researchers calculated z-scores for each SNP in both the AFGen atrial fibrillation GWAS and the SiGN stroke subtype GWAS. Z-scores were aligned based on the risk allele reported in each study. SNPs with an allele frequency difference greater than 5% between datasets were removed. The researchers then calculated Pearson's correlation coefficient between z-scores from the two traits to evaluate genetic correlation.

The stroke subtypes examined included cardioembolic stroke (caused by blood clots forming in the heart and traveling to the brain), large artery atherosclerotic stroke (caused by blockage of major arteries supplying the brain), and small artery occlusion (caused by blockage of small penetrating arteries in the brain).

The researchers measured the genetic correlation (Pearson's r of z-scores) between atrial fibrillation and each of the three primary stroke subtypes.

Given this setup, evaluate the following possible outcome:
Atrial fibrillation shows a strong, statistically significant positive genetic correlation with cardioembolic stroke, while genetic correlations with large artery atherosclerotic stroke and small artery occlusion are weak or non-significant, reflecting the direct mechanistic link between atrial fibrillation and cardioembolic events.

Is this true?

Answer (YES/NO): YES